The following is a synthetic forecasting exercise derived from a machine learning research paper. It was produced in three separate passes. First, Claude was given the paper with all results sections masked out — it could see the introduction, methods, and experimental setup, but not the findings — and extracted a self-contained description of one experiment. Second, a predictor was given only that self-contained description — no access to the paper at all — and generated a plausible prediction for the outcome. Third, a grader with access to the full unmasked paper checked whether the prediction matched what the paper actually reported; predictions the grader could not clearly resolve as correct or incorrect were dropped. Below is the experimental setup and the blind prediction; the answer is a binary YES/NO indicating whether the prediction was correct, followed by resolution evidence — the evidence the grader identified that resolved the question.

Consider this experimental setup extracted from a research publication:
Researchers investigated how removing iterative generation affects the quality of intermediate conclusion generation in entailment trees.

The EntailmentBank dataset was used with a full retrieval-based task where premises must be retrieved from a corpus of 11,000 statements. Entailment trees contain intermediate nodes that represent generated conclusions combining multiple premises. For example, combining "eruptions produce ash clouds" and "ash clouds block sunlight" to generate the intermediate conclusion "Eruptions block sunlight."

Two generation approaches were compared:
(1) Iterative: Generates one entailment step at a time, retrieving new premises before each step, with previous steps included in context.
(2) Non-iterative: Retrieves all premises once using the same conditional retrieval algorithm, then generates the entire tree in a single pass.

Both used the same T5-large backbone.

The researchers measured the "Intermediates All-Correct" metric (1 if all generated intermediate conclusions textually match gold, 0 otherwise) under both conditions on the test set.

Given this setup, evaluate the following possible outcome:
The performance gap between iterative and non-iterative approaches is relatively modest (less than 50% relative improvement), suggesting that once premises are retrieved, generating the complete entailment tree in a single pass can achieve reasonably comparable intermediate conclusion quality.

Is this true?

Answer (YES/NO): YES